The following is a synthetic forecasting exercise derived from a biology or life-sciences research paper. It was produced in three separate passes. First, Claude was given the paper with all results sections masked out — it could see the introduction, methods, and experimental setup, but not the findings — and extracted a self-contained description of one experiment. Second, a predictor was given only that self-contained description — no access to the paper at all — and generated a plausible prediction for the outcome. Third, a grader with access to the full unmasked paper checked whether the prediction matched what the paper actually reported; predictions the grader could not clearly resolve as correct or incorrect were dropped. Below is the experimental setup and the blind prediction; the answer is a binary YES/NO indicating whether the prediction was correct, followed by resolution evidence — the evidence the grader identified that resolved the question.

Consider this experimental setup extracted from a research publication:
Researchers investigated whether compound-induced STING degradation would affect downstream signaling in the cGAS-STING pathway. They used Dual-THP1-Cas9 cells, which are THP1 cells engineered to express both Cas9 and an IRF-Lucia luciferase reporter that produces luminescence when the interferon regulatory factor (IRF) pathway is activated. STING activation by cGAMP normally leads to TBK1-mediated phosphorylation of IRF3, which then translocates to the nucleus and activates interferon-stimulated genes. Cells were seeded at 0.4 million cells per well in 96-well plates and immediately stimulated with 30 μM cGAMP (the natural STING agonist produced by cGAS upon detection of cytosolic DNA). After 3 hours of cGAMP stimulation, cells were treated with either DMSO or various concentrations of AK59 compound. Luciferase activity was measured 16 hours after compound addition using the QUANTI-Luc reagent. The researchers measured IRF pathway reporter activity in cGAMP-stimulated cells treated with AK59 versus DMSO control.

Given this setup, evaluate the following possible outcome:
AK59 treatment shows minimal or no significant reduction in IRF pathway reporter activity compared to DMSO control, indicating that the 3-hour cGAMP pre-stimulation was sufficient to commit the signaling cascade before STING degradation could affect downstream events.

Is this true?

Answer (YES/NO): NO